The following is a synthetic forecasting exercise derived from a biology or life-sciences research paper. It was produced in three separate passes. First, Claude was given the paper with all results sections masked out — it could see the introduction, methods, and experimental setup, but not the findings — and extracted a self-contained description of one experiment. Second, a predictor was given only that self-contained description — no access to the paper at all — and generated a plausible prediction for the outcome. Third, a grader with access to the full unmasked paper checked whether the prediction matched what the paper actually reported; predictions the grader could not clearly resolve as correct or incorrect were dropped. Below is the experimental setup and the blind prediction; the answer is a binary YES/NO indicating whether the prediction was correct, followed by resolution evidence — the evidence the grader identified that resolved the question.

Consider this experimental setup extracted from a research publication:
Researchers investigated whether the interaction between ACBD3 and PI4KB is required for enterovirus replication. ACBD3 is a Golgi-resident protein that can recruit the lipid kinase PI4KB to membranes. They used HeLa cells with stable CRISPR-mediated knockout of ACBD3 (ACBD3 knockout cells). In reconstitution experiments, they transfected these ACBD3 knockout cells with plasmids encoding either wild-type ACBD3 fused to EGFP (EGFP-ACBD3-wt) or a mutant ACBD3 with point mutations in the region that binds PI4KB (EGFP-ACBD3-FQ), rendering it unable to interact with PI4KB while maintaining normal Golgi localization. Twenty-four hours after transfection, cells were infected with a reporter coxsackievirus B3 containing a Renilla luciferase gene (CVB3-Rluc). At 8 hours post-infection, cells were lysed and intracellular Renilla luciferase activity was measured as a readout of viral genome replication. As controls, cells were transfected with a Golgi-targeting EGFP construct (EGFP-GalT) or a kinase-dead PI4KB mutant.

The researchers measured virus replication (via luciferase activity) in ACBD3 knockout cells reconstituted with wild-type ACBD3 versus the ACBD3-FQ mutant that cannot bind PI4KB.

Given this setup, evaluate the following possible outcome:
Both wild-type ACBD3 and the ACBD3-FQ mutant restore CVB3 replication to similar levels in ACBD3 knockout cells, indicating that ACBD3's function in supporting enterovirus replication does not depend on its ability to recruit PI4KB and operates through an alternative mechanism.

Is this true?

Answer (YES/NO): NO